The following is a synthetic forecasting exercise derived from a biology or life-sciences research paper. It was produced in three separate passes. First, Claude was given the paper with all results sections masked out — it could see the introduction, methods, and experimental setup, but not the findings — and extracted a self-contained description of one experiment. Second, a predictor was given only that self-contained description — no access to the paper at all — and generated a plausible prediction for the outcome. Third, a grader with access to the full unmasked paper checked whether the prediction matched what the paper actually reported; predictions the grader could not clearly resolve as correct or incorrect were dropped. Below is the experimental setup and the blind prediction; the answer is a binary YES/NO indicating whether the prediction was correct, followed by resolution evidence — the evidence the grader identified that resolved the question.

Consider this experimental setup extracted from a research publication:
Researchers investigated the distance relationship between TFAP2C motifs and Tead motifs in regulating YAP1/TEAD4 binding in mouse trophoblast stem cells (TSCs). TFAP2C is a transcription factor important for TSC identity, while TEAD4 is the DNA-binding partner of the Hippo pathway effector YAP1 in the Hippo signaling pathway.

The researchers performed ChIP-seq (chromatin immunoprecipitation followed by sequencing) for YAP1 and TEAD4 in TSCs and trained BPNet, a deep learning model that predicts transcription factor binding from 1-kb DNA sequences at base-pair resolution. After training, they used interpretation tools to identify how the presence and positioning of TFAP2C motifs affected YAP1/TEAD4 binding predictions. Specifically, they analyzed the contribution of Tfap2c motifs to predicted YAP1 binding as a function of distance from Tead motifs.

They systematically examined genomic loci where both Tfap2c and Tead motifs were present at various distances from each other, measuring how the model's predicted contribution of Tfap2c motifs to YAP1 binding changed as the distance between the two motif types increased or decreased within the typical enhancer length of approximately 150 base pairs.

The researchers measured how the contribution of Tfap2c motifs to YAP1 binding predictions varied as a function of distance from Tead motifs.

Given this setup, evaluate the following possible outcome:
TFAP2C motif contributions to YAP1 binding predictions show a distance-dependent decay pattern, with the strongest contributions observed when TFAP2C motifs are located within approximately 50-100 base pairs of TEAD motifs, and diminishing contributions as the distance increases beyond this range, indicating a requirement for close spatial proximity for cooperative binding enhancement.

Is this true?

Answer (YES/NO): YES